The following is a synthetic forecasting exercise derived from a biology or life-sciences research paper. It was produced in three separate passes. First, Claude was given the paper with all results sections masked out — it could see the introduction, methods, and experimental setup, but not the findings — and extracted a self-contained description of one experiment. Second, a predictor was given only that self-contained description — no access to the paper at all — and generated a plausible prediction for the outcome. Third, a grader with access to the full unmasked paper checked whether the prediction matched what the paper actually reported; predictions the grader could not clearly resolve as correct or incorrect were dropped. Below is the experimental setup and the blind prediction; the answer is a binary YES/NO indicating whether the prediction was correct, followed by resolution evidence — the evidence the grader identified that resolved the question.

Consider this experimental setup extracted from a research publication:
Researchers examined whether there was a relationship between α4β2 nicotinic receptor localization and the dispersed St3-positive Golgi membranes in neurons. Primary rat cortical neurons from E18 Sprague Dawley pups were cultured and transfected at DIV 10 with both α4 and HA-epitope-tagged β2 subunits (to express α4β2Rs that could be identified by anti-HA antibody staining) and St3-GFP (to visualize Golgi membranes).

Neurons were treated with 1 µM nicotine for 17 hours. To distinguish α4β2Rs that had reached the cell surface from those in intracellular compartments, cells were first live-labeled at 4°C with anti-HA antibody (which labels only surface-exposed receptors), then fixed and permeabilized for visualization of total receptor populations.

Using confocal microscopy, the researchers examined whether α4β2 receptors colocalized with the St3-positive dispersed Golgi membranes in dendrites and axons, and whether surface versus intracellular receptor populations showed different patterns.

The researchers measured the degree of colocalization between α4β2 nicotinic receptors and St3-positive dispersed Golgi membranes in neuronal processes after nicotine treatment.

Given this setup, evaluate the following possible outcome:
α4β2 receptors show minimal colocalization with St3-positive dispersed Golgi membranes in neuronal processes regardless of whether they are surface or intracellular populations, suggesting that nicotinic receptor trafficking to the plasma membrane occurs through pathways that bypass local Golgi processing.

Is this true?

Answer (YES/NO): NO